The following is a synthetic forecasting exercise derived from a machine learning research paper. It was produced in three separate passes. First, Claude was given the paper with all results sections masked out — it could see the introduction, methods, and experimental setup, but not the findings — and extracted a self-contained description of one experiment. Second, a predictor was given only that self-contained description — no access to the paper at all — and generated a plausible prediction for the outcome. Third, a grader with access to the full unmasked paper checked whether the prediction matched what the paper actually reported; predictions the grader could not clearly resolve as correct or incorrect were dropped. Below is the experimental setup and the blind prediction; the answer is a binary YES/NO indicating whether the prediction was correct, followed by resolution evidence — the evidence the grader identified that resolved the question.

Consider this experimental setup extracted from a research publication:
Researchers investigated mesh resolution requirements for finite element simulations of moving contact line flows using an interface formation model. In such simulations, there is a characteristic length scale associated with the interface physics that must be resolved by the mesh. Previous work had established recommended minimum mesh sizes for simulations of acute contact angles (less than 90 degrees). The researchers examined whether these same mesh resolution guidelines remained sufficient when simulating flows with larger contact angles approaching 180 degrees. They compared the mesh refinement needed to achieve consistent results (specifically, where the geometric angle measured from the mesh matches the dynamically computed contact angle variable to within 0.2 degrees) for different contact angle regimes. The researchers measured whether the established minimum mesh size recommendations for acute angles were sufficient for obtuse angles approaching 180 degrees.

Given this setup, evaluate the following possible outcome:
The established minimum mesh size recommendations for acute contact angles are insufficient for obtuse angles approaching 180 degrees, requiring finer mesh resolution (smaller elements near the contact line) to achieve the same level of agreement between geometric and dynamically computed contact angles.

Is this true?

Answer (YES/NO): YES